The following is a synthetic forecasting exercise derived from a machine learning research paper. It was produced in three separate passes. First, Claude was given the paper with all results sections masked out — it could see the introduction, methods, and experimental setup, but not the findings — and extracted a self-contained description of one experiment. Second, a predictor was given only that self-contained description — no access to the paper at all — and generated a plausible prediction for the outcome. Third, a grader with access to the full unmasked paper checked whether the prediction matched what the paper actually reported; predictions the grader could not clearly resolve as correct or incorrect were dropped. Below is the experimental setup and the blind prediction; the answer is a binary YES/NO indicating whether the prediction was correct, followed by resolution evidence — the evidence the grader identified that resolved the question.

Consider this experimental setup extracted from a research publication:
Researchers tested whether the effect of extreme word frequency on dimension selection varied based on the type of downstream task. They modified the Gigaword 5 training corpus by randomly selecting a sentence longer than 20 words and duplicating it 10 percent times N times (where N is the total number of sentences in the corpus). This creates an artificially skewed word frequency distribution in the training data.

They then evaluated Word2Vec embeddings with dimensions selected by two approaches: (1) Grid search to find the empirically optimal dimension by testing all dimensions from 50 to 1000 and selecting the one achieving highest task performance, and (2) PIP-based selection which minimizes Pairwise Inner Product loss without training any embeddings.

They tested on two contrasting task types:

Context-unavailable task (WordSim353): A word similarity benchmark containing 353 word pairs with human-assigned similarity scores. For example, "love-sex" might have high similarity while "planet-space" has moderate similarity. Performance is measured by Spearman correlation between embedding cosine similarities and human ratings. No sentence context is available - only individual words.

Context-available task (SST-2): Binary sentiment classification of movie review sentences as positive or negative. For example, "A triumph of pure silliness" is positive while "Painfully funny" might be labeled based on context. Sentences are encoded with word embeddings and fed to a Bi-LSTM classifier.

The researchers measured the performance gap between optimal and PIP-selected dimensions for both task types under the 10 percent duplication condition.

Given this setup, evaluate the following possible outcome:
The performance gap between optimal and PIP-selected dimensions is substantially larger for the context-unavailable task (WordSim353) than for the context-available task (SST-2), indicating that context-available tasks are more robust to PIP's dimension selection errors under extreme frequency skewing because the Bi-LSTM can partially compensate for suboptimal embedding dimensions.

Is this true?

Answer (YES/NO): YES